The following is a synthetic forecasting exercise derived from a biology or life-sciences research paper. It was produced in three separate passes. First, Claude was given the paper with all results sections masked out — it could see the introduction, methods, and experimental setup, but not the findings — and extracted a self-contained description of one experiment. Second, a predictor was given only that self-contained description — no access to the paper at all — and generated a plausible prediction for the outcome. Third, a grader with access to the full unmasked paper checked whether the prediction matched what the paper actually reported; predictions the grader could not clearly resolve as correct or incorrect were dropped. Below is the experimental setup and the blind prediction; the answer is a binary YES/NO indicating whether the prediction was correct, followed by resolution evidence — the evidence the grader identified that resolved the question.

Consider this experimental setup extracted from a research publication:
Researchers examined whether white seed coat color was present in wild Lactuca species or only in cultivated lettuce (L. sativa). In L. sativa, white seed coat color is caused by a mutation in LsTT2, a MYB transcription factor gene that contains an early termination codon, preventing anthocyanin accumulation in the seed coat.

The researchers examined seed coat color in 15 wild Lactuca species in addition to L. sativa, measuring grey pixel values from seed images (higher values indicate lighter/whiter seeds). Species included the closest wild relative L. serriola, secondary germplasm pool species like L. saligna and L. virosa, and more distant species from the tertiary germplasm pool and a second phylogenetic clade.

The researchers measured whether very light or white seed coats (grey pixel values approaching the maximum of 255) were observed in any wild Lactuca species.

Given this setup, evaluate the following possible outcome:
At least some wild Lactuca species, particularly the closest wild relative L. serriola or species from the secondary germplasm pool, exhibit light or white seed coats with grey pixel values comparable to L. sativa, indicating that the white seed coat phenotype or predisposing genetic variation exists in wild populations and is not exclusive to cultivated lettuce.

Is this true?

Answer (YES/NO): NO